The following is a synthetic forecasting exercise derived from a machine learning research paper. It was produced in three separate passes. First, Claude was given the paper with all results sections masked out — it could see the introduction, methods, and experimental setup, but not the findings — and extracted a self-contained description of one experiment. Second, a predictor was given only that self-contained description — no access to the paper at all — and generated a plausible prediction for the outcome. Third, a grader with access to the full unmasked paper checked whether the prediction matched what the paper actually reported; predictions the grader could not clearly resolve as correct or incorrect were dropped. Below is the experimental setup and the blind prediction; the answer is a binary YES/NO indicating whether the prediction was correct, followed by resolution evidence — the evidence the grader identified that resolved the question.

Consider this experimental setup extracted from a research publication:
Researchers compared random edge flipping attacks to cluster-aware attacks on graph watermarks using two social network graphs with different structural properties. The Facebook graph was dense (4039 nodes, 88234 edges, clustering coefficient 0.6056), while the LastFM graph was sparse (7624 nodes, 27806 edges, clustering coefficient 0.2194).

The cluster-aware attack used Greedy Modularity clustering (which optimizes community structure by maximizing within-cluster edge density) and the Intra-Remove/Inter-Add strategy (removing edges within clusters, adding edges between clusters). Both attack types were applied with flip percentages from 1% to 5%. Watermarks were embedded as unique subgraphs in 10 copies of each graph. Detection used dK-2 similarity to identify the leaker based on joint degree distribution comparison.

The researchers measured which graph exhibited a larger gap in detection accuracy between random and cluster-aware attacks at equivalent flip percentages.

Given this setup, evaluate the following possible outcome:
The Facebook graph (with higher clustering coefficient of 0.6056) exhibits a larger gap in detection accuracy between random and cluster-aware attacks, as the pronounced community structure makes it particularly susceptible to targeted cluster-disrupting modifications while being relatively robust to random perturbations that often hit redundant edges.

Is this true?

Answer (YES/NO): NO